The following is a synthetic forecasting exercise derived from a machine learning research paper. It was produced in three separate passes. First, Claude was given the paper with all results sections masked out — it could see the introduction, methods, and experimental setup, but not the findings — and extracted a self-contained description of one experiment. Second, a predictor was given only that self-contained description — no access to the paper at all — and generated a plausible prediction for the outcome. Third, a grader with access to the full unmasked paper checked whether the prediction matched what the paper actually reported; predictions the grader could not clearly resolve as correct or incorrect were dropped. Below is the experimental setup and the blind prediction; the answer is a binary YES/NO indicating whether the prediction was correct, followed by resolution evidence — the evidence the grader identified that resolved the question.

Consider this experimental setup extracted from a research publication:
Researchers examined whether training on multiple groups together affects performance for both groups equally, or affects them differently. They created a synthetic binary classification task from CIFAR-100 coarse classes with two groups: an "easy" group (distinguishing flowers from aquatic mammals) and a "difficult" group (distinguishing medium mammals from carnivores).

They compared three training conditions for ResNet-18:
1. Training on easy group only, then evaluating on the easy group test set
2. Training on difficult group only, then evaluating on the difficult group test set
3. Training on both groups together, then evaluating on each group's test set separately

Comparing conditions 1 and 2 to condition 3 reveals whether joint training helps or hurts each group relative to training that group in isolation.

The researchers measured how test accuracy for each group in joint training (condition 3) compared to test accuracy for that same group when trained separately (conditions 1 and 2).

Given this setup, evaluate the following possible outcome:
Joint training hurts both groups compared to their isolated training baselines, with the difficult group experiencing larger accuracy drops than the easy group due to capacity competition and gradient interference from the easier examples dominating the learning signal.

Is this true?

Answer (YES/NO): NO